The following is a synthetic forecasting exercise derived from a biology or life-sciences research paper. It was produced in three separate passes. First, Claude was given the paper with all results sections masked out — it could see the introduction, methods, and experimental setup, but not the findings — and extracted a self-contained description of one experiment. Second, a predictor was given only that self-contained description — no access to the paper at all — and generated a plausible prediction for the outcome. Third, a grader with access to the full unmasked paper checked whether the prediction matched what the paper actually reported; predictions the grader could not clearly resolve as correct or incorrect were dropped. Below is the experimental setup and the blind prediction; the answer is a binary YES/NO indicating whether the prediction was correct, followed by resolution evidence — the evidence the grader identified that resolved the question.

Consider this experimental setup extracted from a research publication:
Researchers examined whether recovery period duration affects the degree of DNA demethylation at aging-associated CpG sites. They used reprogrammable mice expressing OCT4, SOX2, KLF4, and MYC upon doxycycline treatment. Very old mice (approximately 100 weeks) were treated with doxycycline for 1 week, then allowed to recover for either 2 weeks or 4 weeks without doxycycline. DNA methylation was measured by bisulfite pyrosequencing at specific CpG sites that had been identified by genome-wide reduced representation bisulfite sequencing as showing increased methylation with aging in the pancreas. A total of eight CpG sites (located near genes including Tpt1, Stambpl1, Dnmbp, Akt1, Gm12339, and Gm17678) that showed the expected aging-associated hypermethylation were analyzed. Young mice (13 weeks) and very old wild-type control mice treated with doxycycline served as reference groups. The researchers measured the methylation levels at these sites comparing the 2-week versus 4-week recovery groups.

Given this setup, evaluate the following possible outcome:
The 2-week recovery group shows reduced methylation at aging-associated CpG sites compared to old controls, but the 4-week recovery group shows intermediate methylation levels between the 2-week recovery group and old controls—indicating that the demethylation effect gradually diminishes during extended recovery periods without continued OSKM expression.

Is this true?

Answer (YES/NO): NO